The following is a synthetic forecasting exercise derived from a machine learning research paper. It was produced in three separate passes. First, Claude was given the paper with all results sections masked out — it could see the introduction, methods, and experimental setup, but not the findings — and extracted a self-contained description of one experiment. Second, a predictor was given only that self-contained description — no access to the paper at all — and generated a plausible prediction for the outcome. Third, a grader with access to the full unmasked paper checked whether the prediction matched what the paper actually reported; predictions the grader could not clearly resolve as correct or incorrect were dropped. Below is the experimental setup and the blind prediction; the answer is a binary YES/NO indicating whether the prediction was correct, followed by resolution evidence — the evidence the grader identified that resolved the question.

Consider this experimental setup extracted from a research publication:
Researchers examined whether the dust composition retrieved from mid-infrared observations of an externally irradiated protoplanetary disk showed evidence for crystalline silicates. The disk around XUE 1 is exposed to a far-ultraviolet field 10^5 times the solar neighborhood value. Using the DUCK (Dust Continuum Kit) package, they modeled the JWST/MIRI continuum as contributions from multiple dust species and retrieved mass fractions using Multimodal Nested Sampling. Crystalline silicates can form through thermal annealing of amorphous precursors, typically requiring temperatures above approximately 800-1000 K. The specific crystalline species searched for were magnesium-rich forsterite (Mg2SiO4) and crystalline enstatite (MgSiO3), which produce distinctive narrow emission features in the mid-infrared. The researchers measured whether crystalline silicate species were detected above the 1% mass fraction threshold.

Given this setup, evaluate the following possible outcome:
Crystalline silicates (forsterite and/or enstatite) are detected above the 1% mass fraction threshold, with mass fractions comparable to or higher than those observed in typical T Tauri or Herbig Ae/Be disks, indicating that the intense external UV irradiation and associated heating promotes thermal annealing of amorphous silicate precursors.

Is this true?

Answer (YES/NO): NO